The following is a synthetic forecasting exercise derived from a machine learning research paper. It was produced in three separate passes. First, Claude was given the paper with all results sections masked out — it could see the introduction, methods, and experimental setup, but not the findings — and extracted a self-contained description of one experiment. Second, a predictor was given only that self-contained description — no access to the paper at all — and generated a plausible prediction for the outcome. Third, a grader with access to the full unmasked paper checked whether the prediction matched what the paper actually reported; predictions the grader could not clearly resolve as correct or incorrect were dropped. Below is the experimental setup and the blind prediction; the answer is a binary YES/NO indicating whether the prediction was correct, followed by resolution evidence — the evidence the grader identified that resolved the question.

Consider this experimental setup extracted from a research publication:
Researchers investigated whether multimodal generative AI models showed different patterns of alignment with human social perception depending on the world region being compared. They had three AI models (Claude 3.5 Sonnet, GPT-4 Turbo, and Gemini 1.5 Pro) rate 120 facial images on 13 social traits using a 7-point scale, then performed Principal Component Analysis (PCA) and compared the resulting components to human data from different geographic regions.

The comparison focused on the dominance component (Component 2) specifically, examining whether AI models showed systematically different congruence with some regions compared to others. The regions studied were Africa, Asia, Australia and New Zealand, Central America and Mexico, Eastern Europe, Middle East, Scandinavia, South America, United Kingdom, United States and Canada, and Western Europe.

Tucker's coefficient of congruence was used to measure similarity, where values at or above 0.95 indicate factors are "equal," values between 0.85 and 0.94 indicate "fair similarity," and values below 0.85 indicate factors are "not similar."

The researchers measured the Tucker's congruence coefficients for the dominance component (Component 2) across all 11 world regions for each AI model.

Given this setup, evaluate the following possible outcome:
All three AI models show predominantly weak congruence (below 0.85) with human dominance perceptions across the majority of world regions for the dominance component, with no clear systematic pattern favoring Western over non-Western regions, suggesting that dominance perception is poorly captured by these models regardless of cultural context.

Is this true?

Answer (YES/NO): YES